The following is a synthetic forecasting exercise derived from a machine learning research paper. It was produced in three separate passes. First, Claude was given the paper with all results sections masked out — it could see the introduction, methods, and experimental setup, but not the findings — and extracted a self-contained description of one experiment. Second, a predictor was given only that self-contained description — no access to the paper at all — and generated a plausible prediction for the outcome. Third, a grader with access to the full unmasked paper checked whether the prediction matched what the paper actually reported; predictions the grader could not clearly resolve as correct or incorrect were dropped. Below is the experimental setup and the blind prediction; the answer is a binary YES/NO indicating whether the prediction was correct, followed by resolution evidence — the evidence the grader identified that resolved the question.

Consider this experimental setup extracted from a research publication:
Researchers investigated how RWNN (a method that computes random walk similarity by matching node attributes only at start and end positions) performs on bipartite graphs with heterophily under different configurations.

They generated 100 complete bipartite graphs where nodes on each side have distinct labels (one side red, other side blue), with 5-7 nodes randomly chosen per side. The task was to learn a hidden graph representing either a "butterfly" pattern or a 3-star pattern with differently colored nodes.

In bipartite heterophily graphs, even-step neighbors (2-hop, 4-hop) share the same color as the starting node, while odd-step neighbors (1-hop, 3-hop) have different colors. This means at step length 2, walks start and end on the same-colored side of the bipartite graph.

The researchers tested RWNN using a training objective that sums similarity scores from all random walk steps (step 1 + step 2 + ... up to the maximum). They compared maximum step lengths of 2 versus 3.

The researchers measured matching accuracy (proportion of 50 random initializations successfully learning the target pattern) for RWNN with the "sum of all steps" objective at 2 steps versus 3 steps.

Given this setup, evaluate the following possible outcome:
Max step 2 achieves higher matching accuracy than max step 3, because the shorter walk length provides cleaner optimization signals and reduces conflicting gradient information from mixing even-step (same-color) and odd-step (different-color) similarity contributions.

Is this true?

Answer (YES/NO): NO